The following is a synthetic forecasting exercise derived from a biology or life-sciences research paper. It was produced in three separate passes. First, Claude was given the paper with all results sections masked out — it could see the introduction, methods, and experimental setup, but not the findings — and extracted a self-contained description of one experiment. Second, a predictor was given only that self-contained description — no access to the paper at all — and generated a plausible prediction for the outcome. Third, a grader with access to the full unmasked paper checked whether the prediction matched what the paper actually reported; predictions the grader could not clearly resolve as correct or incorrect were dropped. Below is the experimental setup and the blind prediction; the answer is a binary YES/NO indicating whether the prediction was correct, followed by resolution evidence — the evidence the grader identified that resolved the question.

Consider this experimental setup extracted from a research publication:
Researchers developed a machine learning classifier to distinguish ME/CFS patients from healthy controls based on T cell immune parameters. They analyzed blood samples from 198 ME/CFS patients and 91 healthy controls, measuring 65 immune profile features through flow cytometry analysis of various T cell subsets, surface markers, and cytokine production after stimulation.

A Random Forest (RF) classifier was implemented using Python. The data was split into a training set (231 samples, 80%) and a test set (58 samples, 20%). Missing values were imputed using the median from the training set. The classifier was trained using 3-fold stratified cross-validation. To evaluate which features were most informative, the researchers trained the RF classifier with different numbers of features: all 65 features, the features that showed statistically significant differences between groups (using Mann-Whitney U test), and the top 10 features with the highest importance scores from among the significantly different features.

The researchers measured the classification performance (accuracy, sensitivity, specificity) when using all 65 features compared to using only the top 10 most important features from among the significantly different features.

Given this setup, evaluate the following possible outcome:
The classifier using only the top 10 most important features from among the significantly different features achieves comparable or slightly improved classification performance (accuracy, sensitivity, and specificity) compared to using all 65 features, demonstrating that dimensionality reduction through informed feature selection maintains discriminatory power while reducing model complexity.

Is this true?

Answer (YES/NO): NO